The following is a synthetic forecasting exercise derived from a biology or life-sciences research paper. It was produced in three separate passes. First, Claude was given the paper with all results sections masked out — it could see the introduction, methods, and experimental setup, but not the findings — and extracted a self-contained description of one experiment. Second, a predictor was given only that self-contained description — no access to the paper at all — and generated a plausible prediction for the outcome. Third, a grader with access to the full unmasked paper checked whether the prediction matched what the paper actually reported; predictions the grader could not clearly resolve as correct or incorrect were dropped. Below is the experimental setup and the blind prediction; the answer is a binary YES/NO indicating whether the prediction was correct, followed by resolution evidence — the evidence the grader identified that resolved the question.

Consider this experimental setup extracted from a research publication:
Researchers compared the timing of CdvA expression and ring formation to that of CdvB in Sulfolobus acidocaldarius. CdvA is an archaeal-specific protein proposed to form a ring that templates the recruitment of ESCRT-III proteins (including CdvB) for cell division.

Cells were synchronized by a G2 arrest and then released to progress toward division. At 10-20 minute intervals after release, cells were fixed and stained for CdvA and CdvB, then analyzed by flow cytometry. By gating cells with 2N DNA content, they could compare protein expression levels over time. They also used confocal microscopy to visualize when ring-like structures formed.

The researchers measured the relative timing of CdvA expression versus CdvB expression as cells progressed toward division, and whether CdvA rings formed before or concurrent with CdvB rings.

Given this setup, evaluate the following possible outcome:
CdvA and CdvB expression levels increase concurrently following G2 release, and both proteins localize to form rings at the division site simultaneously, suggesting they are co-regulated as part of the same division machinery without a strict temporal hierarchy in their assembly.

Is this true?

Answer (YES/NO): NO